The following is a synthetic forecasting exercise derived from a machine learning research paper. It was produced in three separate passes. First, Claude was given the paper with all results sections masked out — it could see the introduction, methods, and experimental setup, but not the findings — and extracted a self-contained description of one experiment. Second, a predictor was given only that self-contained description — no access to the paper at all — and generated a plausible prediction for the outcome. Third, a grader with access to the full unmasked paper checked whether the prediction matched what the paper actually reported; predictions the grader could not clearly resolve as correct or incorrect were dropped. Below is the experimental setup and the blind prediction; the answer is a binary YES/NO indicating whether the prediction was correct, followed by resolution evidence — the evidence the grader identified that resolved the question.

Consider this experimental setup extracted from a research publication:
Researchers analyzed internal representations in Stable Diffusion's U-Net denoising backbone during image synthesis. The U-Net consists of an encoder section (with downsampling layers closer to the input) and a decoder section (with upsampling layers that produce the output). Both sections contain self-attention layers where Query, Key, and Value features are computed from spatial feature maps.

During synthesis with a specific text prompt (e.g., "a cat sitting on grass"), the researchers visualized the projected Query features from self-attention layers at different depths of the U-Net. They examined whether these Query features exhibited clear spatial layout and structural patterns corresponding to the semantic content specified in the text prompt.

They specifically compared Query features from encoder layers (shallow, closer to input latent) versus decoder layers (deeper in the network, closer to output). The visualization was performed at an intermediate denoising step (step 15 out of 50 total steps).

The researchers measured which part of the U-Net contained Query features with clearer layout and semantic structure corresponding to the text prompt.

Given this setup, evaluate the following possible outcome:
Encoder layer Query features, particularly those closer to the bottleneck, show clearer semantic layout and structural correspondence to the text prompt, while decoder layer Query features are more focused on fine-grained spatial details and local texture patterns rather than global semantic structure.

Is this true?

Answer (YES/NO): NO